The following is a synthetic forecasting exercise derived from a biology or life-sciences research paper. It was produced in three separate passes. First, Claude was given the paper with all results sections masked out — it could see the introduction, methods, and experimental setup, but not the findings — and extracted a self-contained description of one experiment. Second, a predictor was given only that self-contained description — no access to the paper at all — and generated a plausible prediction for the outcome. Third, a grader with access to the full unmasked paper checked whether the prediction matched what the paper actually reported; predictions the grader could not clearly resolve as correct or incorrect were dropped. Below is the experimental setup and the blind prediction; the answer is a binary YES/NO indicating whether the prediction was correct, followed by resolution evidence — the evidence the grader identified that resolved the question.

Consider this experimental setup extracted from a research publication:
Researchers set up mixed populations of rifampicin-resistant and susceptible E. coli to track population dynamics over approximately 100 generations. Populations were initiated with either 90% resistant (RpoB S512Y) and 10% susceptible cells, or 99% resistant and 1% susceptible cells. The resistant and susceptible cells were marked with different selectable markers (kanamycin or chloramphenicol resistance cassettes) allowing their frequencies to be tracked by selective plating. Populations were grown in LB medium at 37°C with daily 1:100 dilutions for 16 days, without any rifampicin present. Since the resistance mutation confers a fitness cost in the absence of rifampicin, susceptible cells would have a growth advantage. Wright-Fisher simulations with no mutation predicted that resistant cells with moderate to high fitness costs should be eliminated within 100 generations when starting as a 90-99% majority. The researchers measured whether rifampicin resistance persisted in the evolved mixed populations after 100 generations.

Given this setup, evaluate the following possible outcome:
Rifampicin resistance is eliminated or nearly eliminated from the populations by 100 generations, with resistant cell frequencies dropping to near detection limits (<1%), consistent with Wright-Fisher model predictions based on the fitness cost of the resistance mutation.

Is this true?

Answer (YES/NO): NO